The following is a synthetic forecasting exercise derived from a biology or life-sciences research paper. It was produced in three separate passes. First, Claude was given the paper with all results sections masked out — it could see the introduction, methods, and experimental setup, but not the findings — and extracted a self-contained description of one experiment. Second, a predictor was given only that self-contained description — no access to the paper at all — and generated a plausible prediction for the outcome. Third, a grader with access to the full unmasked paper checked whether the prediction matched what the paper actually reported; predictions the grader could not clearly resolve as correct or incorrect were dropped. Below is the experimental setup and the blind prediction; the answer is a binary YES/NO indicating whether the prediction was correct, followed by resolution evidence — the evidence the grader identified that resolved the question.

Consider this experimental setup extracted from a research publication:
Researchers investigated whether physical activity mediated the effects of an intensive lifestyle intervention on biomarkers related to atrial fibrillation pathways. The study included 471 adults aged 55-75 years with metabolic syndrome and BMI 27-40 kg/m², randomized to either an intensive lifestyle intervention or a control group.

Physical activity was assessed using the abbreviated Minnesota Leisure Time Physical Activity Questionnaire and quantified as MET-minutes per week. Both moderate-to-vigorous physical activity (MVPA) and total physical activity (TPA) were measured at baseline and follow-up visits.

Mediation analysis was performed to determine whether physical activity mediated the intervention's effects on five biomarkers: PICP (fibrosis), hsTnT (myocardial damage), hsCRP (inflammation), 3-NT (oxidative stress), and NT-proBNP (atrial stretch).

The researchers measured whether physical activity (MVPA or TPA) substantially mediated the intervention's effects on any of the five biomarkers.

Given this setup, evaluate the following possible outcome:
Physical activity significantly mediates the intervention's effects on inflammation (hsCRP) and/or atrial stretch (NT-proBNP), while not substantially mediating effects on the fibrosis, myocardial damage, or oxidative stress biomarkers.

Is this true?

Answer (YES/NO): NO